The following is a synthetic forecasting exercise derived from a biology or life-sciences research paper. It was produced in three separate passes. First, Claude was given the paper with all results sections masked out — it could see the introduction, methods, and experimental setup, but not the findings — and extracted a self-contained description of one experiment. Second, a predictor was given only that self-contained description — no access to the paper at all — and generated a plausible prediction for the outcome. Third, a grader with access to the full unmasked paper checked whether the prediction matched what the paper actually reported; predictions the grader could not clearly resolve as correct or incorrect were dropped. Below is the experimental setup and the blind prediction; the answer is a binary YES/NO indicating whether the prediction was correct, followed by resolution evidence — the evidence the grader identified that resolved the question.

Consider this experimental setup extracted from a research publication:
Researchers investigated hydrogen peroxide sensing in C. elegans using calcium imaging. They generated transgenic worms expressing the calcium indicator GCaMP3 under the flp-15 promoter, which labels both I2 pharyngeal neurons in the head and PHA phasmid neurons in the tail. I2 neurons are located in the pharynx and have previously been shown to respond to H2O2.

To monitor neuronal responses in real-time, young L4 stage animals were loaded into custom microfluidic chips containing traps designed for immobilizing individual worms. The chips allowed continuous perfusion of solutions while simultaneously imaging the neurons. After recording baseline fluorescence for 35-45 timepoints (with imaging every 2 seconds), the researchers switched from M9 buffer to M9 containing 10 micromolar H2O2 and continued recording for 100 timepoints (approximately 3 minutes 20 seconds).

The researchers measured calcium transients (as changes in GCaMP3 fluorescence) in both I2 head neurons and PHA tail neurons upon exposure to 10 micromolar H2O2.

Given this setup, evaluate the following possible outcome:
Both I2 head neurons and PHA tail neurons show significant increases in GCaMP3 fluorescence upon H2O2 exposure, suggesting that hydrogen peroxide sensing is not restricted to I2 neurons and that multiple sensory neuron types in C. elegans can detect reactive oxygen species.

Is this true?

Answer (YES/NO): NO